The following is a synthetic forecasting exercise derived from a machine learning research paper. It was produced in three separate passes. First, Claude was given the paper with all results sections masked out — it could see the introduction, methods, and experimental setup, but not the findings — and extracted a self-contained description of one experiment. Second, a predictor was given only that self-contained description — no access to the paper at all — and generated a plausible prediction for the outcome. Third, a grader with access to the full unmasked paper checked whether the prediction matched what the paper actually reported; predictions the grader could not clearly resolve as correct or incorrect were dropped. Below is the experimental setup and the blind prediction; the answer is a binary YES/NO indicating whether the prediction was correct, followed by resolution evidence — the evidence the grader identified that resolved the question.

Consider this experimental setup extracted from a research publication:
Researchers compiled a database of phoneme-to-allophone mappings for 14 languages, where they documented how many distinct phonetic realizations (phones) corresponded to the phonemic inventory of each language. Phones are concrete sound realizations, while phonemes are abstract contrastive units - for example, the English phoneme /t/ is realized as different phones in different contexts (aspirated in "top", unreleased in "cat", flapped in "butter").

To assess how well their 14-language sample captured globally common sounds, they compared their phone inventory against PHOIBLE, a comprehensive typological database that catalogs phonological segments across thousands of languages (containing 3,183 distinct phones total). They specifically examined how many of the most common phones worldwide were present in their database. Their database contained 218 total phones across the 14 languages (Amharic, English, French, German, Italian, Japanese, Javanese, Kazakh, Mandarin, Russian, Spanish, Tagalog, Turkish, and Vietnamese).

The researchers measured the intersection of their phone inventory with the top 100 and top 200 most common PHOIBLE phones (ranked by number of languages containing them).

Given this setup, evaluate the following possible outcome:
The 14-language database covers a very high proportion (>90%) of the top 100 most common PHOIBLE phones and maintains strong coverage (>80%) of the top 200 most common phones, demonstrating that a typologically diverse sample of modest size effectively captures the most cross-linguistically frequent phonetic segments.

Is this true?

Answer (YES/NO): NO